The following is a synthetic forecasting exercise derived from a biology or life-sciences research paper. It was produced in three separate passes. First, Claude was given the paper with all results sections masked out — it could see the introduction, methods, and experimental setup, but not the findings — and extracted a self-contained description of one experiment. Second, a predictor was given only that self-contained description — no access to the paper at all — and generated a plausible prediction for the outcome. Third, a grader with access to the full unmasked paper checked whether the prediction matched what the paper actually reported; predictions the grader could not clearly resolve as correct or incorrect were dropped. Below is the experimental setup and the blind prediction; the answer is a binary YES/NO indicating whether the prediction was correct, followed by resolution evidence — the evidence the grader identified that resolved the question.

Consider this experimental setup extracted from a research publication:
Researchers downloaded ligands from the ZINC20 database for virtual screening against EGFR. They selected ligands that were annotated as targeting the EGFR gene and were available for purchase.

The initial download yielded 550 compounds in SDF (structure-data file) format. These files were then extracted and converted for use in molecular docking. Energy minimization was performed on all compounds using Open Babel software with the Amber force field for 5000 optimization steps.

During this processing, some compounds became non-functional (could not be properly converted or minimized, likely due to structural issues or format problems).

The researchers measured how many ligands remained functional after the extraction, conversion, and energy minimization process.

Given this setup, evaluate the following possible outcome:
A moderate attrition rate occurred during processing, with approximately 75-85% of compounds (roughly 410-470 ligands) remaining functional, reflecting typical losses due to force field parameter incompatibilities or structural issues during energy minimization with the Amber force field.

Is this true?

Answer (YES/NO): NO